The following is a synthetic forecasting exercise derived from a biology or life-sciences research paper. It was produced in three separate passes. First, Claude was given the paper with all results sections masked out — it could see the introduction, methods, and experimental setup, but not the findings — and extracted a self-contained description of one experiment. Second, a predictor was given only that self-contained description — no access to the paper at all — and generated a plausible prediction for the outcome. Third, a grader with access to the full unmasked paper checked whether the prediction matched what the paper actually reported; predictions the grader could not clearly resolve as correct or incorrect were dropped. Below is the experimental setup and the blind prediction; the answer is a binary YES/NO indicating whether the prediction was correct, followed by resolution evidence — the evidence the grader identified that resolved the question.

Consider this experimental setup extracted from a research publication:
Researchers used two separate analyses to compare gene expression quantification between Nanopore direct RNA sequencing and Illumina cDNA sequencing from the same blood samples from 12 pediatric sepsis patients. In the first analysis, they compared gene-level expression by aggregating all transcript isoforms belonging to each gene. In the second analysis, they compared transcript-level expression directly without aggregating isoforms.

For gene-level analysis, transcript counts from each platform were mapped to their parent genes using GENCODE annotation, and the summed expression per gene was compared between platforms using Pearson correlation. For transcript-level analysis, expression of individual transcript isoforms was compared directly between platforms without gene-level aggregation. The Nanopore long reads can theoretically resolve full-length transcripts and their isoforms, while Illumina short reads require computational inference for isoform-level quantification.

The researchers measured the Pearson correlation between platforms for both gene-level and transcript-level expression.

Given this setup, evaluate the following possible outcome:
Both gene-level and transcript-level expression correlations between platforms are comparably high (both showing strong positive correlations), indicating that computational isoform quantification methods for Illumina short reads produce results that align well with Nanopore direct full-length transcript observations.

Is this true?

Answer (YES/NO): NO